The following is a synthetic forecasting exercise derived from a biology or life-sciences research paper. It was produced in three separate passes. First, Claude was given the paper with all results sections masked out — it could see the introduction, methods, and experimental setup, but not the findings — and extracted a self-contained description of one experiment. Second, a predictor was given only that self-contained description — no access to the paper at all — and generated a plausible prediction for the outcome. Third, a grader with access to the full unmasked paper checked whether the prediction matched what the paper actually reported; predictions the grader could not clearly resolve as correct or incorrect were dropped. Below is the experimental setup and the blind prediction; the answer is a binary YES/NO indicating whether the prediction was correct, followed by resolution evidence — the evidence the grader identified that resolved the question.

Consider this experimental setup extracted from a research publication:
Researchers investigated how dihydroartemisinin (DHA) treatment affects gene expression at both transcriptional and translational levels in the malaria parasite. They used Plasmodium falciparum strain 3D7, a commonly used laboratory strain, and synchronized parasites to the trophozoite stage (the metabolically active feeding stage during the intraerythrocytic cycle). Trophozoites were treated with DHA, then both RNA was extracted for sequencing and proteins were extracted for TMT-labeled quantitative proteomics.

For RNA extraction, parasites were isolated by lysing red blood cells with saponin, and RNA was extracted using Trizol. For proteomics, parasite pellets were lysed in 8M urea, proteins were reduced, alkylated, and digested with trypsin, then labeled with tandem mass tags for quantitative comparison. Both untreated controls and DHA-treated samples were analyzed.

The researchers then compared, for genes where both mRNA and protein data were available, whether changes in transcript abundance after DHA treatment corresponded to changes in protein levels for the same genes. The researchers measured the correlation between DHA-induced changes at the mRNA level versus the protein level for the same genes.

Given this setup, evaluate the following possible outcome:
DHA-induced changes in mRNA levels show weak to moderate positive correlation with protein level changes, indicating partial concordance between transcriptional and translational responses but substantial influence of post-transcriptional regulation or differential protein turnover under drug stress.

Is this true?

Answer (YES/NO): NO